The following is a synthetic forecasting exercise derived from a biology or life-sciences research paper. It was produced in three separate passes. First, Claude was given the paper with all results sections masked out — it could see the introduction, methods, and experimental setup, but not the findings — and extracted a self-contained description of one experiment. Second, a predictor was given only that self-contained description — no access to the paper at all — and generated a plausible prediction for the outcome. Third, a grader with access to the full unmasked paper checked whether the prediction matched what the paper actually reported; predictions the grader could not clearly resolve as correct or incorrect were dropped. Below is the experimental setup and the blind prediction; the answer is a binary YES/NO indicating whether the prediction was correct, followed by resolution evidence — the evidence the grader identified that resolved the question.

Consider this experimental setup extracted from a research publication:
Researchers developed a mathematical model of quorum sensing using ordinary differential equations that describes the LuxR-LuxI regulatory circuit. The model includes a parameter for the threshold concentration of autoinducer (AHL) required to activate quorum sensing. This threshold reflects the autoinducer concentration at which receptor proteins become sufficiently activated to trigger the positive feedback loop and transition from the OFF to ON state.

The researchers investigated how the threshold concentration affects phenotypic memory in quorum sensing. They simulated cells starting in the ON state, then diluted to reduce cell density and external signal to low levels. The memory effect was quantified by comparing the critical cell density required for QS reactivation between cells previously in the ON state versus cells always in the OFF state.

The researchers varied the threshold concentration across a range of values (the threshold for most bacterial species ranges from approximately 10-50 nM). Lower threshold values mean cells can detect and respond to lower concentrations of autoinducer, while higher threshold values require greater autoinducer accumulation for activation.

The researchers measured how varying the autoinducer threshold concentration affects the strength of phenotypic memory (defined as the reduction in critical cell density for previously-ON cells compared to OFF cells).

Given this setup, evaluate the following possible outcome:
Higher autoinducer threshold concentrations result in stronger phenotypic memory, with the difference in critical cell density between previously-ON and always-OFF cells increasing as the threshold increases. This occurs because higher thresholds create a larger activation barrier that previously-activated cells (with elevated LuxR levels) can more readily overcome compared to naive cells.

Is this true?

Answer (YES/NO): NO